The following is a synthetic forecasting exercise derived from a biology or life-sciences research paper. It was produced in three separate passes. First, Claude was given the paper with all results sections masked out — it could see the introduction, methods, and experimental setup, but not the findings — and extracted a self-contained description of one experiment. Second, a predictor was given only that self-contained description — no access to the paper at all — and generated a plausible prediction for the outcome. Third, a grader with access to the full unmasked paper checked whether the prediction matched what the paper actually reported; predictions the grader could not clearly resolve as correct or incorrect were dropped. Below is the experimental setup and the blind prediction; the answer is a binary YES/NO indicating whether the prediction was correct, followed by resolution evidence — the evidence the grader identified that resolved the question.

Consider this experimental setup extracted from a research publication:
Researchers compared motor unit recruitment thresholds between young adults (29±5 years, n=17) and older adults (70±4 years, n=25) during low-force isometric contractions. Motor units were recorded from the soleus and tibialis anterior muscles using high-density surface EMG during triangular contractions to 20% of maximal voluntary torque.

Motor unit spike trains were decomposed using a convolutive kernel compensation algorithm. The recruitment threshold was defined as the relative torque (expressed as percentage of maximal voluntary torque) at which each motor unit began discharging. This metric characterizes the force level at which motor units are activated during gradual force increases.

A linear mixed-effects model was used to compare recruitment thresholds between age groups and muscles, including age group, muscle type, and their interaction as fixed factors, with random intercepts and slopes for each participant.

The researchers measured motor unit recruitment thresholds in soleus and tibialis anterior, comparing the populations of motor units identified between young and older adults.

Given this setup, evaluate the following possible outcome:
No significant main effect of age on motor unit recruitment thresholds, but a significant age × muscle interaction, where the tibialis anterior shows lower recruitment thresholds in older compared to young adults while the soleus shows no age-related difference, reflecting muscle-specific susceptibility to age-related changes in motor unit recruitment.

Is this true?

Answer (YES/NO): NO